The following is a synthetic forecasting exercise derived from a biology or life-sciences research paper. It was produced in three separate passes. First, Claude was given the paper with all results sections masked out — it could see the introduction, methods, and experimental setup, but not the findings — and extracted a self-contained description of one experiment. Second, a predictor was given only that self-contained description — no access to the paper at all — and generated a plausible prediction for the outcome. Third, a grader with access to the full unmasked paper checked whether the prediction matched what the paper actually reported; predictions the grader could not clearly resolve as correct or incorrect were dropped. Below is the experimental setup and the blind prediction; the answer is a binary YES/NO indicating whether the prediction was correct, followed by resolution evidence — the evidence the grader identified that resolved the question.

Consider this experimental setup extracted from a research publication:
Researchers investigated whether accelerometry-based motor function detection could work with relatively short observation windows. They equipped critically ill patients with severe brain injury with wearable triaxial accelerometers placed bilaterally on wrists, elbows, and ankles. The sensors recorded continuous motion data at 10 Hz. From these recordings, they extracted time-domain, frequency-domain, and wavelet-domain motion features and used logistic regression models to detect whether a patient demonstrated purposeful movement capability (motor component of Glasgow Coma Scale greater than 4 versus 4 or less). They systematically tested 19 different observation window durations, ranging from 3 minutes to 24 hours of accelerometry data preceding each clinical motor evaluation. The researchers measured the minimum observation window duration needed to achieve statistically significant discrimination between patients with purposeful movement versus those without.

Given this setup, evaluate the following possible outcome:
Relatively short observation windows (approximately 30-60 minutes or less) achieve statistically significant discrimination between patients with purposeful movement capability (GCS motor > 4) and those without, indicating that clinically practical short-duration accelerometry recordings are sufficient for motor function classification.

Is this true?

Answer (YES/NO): YES